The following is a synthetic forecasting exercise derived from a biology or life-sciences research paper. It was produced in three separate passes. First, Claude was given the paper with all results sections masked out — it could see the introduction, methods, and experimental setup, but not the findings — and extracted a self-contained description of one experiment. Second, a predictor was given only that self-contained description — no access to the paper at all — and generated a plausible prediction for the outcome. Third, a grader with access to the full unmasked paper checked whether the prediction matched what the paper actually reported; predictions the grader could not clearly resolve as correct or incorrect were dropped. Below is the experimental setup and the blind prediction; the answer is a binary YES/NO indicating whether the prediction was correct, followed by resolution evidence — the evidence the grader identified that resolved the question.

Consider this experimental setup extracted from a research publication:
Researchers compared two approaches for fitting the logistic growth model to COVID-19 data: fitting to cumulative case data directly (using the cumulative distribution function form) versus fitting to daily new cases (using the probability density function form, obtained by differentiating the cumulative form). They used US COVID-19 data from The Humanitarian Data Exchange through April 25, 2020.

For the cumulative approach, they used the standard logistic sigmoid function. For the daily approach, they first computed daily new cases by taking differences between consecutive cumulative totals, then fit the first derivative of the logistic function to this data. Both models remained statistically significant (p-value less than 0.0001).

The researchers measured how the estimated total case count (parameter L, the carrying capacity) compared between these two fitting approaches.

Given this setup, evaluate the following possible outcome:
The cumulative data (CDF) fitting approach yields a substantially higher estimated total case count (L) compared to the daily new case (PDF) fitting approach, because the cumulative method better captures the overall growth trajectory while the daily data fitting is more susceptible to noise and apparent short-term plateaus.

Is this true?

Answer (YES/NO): NO